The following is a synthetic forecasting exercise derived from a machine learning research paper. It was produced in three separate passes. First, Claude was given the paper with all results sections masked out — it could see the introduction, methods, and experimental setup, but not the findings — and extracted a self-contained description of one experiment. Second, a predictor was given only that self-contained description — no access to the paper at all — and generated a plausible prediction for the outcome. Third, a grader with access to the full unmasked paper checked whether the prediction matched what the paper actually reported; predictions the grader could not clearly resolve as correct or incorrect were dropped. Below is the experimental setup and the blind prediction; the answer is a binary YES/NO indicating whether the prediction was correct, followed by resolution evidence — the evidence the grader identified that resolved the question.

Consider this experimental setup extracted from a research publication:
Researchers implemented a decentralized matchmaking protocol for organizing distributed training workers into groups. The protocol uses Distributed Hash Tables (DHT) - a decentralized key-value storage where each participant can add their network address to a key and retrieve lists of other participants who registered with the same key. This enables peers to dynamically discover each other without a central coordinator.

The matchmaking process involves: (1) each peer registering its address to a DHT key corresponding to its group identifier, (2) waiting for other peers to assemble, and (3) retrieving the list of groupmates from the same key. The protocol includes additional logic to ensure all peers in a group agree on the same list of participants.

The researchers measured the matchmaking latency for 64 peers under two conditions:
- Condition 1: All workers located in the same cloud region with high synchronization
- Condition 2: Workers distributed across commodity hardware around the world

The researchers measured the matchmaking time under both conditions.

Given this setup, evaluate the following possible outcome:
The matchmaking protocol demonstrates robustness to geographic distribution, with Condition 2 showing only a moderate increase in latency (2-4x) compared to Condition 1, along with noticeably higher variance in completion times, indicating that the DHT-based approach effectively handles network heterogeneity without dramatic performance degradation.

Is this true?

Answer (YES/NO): NO